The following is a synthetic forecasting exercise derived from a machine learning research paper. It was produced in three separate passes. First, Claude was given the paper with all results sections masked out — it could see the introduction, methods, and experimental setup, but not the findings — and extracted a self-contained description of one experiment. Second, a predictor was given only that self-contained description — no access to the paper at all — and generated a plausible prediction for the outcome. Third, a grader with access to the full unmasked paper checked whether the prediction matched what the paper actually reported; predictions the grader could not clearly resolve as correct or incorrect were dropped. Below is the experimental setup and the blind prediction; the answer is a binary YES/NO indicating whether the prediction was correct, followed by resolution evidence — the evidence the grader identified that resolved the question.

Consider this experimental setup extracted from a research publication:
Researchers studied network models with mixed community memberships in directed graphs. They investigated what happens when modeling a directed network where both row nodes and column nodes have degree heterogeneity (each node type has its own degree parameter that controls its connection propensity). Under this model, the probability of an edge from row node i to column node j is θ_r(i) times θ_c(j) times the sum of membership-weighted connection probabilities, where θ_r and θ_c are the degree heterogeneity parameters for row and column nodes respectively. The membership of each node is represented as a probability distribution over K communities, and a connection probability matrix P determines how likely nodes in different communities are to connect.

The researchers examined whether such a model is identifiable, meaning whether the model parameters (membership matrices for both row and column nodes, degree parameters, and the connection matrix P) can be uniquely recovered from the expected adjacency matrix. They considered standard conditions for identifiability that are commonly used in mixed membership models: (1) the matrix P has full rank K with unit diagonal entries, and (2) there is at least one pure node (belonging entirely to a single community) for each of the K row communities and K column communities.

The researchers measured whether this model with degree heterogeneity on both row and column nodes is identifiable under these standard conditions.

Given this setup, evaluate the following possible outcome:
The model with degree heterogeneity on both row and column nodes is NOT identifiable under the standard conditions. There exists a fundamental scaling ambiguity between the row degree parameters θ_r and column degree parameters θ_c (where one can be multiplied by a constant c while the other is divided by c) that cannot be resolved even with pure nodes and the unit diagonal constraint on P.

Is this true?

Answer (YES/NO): YES